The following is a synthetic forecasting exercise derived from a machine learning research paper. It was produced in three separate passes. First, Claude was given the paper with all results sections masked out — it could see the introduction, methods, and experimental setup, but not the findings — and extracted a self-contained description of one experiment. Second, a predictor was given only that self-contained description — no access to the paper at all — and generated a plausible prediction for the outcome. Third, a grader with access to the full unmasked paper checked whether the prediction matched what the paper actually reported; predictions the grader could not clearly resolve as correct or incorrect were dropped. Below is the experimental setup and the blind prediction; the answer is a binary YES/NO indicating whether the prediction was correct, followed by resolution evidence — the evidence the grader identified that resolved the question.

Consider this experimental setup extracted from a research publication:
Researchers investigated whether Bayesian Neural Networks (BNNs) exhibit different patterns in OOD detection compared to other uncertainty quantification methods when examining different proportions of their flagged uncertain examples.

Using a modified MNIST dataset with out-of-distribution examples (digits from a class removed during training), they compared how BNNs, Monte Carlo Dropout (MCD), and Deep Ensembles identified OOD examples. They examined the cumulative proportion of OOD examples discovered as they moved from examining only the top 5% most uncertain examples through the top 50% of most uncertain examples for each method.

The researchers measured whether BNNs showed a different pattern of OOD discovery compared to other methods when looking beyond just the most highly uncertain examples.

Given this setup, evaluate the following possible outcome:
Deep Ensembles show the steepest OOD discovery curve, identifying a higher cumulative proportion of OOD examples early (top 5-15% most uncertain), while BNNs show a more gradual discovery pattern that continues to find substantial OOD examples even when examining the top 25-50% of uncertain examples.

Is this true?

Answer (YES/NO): YES